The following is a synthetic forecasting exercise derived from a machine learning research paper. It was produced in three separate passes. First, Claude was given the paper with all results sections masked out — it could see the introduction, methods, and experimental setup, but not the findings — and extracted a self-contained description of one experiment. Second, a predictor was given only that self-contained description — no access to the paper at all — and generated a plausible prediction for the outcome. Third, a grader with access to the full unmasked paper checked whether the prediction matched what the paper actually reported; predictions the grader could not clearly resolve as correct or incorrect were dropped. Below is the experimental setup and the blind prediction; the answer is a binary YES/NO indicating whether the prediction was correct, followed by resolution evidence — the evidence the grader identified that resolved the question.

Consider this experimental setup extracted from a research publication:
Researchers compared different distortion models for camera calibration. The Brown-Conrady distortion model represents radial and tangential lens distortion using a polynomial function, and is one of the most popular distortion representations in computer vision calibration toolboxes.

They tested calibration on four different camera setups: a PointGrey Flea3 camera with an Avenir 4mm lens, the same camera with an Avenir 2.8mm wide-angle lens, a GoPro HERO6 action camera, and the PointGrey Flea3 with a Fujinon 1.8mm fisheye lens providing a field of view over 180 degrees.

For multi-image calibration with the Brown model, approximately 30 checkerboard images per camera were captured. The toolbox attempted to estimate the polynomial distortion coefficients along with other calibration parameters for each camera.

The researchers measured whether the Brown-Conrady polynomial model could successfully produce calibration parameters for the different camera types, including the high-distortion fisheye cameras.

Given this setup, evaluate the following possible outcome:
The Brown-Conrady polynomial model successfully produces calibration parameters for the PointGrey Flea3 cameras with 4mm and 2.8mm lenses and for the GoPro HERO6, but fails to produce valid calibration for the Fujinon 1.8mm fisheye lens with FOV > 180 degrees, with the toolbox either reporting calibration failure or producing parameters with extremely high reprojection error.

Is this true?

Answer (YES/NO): NO